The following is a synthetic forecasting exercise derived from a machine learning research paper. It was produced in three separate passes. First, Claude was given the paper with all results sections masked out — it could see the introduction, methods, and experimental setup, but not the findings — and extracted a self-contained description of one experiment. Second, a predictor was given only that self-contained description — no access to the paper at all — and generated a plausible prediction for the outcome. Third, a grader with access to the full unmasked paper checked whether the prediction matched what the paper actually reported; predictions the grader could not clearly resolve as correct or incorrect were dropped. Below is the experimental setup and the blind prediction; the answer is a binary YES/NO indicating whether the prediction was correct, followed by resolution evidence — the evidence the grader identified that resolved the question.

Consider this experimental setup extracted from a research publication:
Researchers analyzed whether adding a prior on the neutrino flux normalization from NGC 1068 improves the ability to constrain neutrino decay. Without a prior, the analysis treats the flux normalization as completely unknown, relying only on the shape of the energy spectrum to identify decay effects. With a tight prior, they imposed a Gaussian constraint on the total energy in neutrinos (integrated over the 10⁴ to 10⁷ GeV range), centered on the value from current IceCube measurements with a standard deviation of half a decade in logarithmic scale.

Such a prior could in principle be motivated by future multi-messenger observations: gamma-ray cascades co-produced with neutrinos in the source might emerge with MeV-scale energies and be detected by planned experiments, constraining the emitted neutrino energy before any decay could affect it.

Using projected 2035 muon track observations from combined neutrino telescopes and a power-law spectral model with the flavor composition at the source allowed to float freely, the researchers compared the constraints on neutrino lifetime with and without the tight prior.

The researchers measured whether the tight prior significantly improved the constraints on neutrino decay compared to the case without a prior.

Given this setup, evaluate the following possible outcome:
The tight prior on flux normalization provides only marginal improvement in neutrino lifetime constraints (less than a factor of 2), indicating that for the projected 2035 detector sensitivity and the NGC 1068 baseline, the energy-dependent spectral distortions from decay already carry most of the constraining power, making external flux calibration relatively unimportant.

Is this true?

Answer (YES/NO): YES